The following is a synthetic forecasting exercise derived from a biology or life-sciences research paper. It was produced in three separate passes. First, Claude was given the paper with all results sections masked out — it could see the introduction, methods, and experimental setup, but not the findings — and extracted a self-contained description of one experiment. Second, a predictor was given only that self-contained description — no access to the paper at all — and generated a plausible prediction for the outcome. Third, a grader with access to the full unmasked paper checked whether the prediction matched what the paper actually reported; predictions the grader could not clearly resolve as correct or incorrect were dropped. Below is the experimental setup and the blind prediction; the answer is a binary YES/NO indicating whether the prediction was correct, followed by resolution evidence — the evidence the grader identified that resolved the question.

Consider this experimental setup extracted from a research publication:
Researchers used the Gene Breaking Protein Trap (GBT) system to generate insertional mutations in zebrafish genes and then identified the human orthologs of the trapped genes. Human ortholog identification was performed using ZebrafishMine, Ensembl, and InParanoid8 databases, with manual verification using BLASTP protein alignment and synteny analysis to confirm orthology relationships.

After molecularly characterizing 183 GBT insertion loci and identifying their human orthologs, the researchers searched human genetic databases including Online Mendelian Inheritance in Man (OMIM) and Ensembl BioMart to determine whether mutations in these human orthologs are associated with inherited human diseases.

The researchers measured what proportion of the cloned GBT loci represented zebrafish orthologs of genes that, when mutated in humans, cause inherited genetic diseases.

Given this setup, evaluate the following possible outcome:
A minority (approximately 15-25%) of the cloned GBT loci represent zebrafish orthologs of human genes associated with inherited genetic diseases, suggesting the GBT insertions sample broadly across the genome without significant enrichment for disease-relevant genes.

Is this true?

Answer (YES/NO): NO